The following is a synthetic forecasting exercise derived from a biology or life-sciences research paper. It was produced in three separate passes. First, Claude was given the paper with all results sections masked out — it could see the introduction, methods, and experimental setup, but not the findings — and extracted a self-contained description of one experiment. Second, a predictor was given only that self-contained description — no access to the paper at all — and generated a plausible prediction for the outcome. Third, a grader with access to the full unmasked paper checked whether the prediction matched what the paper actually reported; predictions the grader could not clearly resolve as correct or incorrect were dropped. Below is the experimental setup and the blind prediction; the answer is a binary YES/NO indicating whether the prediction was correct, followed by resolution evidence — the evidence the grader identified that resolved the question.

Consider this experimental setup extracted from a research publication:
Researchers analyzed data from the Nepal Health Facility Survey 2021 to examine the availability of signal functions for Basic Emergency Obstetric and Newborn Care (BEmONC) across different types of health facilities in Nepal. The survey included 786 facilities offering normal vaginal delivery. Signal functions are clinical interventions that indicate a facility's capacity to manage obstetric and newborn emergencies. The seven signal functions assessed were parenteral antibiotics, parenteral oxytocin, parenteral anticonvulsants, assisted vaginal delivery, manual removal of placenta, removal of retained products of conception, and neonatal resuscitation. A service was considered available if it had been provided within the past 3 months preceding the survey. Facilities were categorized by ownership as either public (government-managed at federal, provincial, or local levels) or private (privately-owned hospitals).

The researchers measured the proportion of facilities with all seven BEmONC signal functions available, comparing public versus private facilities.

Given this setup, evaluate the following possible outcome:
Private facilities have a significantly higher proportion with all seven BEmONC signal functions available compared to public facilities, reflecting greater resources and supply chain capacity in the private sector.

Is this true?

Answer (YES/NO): YES